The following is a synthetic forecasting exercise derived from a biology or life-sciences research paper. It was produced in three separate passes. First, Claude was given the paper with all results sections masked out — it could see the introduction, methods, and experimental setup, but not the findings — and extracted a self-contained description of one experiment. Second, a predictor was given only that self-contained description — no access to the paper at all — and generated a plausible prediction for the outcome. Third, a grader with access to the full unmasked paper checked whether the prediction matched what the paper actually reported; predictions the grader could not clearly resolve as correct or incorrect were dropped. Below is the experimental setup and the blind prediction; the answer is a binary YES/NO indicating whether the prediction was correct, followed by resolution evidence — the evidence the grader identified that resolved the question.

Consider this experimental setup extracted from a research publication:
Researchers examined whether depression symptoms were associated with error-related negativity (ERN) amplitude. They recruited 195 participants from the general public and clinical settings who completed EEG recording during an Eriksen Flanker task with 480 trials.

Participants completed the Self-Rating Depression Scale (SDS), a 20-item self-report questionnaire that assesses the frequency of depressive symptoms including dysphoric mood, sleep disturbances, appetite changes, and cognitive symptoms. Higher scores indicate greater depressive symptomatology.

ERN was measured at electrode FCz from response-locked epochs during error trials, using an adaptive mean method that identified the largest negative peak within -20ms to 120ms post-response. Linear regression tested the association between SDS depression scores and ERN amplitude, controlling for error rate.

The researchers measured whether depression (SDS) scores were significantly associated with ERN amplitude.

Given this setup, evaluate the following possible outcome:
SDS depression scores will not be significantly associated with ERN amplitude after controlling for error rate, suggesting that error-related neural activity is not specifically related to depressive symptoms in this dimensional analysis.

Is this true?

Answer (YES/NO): YES